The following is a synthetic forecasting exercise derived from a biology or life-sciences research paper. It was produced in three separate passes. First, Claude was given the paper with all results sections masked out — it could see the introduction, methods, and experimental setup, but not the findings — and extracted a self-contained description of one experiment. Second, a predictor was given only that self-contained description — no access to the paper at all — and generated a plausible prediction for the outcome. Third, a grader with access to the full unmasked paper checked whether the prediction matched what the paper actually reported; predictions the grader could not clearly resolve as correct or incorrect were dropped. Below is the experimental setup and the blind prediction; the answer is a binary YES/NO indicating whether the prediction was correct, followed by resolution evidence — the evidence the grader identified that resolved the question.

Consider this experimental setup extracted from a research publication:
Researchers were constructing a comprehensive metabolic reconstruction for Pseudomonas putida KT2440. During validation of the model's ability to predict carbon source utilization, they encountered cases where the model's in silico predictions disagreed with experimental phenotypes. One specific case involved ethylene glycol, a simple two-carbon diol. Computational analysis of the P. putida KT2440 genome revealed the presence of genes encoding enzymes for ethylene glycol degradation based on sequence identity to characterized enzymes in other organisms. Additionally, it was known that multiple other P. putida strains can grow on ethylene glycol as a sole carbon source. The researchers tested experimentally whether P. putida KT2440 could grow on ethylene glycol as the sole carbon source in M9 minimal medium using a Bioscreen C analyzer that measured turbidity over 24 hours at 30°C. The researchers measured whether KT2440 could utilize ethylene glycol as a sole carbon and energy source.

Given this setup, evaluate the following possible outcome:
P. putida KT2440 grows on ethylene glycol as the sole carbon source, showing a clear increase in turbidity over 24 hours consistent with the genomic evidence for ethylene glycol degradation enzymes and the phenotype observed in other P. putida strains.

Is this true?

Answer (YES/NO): NO